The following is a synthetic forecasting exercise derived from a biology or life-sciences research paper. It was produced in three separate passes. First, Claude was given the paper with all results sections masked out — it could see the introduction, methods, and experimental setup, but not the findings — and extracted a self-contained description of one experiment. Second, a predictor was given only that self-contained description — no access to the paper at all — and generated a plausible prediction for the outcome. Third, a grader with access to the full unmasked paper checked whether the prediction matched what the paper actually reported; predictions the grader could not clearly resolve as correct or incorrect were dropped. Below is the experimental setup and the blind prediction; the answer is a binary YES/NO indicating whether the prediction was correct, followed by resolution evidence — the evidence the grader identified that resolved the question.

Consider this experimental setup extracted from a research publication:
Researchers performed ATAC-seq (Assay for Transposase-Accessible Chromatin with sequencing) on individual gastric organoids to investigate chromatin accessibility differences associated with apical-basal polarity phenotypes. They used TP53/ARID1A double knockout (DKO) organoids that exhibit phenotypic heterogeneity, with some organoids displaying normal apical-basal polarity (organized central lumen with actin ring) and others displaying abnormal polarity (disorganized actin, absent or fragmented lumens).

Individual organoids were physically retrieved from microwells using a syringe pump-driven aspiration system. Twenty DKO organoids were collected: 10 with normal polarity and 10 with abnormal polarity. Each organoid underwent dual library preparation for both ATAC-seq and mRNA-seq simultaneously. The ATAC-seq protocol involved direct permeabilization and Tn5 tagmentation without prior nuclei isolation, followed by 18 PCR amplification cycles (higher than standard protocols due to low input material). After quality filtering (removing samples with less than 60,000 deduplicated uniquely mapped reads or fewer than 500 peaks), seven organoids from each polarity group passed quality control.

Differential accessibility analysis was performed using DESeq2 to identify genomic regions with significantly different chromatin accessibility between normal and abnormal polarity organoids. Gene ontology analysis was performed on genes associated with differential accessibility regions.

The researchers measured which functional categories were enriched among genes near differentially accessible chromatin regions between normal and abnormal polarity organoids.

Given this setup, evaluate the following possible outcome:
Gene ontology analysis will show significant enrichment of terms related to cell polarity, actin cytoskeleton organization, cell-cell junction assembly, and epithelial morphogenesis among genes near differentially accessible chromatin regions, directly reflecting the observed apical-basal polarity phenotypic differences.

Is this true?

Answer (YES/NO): NO